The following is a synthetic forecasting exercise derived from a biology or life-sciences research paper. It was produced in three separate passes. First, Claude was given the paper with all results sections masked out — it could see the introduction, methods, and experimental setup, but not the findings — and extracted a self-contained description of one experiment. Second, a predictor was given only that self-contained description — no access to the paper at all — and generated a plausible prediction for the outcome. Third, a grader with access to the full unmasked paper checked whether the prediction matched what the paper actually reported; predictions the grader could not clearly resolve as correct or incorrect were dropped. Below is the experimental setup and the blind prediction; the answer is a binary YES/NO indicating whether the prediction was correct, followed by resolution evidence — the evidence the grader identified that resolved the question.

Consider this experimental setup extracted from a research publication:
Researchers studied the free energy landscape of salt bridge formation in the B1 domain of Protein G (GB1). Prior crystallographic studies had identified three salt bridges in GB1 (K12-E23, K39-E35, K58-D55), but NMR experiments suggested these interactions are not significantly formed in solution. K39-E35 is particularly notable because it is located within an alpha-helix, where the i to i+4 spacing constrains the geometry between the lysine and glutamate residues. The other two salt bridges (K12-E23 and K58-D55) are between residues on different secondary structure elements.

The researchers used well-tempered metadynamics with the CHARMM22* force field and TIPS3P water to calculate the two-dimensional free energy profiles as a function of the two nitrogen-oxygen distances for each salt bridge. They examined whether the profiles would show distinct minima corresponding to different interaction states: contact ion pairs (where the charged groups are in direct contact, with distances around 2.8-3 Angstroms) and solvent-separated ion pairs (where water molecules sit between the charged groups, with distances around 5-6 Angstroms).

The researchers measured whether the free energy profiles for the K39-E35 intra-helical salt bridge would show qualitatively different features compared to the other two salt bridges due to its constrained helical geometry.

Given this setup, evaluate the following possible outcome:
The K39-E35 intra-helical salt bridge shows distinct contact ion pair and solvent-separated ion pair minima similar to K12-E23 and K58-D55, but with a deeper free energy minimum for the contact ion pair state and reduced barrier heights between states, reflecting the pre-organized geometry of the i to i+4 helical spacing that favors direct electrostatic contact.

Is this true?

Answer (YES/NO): NO